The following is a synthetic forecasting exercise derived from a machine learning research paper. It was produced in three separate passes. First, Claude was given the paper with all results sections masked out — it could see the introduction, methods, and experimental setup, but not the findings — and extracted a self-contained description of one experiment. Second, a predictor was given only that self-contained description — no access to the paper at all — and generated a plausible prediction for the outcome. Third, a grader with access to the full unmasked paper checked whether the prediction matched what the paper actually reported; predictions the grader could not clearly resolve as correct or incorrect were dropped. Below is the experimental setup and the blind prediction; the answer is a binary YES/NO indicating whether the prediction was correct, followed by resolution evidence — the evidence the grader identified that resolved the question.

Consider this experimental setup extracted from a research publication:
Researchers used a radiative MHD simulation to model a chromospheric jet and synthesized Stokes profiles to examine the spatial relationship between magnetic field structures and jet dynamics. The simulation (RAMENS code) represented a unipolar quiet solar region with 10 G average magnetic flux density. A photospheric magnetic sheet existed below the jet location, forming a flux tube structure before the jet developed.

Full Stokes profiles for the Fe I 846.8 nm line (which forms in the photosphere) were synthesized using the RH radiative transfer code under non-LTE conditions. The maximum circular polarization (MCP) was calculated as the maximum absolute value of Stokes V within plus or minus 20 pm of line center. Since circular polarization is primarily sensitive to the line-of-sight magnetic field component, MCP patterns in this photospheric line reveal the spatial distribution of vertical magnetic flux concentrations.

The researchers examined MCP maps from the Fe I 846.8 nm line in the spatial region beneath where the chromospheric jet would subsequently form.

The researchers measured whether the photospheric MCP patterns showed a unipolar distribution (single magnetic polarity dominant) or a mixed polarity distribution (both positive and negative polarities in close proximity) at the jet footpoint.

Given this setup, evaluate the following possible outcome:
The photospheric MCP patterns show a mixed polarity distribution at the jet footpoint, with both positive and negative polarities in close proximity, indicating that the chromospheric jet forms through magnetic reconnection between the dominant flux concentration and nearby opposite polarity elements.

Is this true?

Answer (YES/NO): NO